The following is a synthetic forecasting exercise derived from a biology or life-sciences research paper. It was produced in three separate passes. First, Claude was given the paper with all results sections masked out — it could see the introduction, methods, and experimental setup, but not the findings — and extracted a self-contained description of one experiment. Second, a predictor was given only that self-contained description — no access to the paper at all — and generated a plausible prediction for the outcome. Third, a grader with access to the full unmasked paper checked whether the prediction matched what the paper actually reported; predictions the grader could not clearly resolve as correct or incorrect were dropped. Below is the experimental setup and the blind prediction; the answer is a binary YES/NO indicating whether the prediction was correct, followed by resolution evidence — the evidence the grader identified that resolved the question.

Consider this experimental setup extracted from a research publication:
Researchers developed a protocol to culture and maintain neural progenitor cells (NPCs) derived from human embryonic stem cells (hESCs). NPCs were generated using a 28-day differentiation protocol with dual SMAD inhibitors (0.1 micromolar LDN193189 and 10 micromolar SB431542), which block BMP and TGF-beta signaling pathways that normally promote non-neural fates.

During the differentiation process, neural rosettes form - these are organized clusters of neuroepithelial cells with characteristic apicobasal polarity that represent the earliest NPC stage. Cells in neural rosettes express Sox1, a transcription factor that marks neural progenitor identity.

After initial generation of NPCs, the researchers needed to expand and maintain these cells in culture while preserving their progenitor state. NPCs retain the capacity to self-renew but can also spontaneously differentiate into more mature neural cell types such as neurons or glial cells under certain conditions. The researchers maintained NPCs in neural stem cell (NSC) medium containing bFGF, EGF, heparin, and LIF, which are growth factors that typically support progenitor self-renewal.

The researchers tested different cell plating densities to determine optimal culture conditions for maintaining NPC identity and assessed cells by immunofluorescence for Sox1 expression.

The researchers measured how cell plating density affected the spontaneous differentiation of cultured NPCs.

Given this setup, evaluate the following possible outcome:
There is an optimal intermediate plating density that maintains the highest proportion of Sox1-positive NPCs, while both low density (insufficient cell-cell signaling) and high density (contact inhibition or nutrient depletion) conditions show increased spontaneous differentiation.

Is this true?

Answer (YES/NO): NO